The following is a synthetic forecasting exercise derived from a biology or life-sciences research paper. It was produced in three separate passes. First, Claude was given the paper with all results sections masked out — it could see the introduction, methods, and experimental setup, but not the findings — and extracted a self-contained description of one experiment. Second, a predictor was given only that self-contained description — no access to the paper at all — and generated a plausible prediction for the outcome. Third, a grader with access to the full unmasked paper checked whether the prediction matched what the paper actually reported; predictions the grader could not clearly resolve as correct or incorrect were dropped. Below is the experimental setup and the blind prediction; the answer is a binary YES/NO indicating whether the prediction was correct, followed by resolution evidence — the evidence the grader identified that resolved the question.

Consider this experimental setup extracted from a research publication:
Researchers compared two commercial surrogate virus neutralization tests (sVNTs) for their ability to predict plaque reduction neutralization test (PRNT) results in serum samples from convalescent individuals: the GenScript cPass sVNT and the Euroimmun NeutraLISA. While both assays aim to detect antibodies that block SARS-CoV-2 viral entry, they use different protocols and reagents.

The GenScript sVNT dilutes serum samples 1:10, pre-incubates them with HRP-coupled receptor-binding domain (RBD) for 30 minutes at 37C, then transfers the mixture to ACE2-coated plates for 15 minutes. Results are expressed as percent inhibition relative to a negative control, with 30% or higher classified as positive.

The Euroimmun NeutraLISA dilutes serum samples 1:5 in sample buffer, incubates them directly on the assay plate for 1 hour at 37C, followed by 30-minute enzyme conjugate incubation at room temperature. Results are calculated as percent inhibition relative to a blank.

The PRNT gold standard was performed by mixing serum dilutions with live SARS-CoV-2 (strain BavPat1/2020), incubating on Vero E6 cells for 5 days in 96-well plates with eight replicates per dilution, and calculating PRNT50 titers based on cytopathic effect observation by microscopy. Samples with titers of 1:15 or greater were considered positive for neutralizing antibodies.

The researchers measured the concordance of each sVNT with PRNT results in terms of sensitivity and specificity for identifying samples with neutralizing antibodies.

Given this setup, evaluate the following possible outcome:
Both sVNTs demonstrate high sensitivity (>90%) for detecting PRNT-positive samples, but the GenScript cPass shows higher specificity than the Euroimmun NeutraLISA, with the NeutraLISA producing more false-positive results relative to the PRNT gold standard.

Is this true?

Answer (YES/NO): NO